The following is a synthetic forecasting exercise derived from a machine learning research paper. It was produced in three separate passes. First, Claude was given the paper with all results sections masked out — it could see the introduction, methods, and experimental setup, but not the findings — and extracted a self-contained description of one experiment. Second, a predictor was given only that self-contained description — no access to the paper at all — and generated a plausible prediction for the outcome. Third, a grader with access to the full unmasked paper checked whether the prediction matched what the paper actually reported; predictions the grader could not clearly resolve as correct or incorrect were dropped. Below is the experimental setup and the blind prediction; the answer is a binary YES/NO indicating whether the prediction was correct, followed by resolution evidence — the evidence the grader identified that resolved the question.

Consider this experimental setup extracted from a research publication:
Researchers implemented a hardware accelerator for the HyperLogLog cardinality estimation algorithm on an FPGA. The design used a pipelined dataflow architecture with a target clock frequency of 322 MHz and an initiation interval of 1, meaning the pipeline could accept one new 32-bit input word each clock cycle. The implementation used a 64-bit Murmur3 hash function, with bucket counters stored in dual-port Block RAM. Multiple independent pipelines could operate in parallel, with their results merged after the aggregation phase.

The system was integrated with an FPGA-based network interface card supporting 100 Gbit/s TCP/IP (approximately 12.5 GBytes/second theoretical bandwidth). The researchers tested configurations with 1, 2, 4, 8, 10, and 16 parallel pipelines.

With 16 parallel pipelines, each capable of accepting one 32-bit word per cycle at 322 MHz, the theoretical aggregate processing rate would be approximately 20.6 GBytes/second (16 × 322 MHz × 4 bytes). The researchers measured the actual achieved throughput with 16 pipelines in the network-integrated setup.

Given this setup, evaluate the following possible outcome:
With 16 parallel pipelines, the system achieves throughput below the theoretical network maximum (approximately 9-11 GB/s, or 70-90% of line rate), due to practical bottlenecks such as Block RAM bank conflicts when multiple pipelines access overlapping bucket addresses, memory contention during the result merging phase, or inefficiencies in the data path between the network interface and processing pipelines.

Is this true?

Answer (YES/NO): NO